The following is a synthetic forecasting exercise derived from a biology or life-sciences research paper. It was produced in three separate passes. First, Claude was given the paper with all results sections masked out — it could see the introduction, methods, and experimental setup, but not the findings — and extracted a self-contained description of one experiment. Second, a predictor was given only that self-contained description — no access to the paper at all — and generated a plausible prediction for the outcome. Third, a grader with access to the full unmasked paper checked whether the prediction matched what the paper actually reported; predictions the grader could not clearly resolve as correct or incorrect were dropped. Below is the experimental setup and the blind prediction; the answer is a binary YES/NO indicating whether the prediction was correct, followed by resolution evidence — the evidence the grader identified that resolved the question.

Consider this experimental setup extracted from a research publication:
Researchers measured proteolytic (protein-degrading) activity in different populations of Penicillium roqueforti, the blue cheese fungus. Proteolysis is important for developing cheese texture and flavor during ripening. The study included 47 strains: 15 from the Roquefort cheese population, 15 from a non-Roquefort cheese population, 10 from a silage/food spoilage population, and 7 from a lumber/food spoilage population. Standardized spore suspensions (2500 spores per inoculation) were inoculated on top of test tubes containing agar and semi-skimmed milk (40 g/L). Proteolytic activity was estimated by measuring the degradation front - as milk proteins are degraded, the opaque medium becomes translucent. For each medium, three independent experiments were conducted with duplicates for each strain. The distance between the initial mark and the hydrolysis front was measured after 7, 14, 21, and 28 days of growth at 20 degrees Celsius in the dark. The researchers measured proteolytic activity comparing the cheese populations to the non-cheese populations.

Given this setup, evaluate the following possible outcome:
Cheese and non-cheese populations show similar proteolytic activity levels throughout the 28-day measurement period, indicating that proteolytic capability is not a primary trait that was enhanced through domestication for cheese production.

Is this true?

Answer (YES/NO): NO